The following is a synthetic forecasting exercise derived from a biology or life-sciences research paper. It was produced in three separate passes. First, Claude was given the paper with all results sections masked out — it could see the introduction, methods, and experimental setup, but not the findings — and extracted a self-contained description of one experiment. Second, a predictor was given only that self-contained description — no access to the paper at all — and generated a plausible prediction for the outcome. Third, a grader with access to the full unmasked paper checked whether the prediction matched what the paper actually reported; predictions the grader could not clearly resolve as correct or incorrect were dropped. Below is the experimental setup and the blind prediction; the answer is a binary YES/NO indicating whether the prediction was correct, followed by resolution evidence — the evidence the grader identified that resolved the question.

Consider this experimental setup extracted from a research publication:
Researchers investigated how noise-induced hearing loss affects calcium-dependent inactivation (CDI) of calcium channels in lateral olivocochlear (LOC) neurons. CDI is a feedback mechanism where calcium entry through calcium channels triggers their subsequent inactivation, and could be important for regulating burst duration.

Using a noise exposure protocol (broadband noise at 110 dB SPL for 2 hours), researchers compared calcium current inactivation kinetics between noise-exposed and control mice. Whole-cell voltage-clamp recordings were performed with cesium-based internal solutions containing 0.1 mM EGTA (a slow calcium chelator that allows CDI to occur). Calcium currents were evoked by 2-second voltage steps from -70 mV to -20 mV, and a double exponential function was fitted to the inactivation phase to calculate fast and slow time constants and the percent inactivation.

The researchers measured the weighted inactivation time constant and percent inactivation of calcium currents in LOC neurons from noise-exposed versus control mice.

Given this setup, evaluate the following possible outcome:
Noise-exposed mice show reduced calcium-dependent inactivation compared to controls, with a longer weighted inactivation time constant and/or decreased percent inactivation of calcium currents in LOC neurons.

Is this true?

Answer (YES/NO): NO